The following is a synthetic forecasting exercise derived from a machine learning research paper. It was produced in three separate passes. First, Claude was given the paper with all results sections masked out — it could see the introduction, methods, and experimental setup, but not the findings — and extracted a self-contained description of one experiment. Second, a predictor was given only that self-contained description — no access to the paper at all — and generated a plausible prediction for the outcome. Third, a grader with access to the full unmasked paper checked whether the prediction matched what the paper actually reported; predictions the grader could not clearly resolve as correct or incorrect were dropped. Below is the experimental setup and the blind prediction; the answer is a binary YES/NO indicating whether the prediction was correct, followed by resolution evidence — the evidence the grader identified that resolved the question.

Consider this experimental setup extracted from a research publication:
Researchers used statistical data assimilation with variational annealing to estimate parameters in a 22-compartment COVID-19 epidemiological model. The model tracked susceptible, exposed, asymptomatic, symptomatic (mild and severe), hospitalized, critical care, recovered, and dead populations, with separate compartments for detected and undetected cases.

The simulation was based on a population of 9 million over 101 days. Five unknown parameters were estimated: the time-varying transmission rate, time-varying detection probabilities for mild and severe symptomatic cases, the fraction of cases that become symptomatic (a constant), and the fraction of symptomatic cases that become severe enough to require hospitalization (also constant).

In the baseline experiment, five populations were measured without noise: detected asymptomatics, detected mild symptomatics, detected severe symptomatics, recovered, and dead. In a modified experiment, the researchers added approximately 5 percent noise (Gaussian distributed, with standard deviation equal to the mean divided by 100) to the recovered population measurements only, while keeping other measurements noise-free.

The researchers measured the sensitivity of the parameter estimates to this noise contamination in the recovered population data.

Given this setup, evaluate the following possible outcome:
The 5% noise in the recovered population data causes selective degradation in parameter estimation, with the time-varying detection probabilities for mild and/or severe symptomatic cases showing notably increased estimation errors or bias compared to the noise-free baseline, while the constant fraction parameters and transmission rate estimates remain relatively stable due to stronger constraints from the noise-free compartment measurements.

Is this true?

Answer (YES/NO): NO